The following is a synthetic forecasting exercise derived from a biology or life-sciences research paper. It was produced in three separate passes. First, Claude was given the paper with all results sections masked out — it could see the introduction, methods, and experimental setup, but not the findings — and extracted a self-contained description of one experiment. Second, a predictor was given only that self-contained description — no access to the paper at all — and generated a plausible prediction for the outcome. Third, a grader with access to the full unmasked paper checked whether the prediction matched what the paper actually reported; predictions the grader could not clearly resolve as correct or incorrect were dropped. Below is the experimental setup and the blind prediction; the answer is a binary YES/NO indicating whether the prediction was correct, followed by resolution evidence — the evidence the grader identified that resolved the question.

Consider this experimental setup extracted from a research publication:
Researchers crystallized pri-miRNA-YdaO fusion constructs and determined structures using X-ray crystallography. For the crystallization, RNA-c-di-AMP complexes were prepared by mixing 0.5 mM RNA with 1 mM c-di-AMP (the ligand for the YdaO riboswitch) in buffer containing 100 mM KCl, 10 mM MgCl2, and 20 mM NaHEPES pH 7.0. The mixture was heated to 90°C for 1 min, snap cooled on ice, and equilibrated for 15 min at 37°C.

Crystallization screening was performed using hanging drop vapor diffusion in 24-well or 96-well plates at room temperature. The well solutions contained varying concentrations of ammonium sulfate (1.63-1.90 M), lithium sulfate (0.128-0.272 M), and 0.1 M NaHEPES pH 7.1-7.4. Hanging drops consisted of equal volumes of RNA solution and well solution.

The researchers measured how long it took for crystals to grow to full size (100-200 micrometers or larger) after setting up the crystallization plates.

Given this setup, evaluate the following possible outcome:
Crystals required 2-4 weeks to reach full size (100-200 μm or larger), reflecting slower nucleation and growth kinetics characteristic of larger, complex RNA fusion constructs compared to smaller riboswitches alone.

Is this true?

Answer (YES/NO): NO